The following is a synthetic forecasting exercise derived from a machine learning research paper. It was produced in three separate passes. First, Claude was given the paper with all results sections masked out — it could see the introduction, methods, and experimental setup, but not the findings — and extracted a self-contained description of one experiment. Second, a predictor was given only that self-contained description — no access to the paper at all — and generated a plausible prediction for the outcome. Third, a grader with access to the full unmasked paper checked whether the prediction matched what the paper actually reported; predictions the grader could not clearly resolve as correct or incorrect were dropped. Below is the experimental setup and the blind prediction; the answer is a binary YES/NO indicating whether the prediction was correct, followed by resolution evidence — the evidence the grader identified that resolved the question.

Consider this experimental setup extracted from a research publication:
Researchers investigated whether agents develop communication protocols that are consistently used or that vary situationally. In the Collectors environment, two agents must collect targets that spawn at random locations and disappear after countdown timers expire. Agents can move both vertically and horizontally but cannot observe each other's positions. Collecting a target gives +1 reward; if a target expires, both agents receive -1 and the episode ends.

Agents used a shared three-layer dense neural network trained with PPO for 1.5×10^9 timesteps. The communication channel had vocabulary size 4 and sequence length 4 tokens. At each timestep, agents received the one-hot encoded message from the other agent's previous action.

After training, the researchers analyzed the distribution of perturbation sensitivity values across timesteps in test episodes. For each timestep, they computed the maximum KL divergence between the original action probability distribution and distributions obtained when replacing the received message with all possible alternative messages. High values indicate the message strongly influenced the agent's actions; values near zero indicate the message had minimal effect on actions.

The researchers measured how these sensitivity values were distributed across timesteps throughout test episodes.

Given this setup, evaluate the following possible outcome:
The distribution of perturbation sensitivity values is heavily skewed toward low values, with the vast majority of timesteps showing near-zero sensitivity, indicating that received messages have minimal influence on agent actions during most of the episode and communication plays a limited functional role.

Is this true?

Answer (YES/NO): NO